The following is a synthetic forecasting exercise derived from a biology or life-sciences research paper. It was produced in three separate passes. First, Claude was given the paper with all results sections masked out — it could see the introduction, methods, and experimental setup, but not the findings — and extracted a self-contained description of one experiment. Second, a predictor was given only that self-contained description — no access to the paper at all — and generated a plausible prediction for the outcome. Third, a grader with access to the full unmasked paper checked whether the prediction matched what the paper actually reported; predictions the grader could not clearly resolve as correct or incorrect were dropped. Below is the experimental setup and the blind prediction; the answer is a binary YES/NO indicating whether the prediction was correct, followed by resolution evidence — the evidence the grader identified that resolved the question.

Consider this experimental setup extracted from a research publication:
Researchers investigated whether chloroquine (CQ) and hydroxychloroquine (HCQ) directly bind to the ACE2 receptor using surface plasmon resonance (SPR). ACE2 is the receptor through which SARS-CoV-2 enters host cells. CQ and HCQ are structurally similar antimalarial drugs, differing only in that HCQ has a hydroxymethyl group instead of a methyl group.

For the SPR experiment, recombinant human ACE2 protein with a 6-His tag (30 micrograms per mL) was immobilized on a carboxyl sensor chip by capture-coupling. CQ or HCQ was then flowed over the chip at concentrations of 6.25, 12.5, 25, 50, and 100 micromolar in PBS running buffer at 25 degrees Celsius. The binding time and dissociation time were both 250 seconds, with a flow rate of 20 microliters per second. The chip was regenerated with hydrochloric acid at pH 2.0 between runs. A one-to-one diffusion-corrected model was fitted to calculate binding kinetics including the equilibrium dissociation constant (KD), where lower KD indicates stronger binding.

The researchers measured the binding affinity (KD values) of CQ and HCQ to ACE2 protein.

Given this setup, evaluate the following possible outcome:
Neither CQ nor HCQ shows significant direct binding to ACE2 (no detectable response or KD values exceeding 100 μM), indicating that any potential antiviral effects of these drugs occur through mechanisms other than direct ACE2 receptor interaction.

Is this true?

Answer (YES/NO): NO